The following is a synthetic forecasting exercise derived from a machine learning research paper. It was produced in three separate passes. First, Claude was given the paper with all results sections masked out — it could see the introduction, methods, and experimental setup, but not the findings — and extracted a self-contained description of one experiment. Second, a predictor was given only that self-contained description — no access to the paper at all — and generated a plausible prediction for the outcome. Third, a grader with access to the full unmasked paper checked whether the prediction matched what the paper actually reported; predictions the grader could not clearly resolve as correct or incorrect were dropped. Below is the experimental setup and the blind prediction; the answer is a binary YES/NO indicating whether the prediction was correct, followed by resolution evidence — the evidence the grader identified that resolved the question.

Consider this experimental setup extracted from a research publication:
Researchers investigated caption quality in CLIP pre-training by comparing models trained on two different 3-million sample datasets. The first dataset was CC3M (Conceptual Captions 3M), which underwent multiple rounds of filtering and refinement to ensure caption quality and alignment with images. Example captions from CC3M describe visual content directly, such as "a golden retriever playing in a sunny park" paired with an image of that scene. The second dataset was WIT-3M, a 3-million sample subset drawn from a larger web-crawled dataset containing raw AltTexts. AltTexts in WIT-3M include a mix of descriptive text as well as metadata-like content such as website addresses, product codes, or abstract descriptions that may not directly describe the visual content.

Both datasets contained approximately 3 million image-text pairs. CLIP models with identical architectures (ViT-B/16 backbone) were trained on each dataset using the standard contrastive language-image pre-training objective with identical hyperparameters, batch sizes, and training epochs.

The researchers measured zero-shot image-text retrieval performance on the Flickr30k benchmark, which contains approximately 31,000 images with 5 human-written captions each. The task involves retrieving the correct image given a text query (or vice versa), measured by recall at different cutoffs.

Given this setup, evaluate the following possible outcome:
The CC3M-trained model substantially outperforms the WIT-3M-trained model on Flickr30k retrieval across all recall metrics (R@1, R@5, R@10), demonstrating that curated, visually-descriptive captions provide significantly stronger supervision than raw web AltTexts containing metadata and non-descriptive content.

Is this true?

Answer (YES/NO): YES